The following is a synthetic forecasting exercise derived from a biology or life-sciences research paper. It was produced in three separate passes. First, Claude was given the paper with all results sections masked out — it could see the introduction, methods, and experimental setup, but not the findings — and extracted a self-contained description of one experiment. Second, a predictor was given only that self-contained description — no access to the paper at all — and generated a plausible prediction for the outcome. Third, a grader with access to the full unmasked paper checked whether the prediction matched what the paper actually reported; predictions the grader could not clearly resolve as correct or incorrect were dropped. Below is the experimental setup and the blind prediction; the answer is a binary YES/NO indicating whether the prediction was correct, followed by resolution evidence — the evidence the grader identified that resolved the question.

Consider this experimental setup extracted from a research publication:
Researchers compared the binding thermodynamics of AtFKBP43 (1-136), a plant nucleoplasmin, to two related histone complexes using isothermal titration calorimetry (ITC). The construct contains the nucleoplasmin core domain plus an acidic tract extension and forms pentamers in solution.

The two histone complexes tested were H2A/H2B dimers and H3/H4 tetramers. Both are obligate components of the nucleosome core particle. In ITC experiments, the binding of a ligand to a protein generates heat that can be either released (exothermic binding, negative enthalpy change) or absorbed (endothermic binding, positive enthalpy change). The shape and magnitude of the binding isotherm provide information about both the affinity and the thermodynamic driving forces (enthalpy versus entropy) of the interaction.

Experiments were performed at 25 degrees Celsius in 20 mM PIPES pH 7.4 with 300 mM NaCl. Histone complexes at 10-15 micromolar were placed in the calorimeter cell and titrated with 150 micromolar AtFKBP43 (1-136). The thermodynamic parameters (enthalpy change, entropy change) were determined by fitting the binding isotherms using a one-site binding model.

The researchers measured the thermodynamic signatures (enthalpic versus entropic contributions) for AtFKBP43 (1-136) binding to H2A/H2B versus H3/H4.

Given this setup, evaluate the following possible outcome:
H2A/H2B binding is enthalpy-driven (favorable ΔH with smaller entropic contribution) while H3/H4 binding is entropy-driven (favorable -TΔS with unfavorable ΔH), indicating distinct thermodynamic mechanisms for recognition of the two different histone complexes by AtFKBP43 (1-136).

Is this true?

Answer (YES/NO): NO